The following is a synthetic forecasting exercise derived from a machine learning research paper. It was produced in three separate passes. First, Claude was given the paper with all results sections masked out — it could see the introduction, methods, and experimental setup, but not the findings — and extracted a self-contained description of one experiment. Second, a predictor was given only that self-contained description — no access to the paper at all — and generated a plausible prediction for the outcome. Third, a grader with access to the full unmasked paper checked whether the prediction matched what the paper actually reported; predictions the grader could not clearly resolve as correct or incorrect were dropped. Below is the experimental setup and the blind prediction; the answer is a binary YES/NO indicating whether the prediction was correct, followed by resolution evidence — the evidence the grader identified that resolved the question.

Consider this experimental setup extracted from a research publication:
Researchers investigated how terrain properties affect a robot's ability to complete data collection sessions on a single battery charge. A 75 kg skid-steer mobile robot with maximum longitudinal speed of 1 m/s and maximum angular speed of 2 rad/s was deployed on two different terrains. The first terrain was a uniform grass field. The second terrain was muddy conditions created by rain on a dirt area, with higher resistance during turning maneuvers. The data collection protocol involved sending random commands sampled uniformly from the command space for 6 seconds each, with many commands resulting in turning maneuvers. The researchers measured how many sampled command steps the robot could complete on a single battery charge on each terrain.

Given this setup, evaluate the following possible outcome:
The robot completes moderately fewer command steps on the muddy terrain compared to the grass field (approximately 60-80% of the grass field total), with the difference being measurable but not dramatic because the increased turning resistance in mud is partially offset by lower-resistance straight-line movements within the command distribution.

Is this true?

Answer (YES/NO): YES